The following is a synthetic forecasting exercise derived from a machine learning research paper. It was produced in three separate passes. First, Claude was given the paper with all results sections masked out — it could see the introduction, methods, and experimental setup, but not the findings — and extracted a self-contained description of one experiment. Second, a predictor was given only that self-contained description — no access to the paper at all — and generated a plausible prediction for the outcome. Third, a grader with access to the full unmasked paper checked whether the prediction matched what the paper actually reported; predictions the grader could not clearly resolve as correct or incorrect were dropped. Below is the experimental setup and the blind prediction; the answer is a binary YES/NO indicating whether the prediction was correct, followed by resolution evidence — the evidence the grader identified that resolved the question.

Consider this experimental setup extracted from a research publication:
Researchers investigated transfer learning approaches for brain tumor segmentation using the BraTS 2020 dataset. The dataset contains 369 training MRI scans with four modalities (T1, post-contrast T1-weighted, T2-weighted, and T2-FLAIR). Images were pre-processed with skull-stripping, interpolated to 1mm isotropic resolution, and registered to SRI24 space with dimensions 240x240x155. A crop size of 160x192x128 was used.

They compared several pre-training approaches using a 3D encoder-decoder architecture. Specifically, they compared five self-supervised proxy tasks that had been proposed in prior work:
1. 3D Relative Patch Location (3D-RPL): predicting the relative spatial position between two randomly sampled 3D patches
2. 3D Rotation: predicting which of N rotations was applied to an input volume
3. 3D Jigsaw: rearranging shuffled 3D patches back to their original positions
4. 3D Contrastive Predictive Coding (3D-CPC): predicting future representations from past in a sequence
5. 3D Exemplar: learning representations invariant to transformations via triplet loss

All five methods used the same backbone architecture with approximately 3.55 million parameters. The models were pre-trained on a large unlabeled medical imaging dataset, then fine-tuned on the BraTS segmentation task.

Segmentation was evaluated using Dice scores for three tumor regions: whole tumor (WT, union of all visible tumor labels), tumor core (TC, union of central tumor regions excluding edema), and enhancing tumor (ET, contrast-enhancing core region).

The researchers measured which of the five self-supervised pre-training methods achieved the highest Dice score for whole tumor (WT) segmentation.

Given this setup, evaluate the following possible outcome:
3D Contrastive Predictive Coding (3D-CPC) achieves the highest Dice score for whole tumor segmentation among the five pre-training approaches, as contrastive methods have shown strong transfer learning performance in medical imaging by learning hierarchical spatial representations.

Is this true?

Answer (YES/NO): NO